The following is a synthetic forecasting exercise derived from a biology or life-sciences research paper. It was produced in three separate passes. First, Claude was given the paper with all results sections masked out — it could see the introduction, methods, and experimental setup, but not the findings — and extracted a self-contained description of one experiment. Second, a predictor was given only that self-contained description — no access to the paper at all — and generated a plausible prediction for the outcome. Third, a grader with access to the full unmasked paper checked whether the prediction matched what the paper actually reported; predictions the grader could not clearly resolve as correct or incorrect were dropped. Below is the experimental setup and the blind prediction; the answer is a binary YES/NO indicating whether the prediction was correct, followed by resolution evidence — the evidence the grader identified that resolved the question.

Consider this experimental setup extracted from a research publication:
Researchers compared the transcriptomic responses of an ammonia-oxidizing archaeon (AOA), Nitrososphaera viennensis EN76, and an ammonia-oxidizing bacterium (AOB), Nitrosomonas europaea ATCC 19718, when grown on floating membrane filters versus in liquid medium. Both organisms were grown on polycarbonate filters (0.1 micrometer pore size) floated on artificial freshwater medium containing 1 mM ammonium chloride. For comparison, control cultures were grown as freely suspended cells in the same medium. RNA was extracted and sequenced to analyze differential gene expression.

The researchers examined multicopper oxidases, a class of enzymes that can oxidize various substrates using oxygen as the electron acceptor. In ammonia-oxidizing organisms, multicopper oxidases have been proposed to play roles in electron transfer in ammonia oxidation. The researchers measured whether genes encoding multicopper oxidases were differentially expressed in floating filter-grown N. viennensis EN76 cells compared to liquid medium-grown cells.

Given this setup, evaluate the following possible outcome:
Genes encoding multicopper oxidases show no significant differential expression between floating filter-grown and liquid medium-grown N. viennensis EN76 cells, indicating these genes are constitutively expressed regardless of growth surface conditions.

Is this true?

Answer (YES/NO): NO